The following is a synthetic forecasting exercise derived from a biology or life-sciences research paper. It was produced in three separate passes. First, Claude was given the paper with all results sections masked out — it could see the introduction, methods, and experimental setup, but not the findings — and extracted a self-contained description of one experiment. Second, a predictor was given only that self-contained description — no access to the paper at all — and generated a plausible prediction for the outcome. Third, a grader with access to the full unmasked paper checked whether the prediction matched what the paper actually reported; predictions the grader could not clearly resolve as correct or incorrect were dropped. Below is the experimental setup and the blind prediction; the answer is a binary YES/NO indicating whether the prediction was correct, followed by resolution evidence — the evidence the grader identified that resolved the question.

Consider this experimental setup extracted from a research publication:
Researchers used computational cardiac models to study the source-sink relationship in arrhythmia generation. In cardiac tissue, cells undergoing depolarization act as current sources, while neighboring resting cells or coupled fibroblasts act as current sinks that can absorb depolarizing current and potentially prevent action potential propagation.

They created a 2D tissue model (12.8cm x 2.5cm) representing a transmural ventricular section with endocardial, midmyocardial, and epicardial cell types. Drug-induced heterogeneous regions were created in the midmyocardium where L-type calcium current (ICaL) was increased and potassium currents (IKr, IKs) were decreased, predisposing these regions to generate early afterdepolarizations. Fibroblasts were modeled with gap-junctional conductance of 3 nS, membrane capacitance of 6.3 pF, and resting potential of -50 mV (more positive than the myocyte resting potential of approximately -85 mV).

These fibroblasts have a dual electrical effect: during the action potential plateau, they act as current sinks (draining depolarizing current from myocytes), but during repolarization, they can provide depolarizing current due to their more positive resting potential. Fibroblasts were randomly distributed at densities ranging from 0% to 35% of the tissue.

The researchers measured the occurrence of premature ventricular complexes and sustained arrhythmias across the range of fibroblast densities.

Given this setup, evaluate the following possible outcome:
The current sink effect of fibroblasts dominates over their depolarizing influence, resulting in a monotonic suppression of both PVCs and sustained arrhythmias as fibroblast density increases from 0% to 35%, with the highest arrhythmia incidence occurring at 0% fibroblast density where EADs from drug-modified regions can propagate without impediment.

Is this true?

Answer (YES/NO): NO